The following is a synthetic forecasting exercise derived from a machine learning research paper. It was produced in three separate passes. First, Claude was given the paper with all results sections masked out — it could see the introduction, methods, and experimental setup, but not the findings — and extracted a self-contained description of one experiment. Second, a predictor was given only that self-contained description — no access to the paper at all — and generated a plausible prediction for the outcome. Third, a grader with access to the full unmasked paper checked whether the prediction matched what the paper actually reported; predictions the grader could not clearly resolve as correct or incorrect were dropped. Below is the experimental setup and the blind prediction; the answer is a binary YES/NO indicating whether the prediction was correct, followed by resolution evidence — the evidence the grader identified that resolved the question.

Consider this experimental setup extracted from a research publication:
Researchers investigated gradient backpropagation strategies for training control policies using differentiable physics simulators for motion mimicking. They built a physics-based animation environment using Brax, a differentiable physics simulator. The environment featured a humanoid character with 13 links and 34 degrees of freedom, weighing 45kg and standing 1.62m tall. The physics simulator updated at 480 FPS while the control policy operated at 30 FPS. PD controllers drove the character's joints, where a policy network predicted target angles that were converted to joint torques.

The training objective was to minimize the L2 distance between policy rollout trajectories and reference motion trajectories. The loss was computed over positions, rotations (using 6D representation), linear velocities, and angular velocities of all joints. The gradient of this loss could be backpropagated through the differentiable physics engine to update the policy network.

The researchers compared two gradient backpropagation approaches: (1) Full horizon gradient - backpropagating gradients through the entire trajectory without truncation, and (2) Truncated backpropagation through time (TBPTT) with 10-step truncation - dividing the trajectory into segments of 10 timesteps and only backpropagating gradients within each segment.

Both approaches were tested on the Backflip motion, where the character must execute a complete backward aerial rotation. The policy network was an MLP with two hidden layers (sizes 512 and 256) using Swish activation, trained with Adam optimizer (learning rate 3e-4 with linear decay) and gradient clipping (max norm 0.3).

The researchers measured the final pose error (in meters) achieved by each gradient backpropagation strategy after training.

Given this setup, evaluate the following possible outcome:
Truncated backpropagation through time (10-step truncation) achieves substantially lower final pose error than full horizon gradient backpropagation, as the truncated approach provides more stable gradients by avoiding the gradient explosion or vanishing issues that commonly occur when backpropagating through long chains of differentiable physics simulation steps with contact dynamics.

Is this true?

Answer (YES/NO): NO